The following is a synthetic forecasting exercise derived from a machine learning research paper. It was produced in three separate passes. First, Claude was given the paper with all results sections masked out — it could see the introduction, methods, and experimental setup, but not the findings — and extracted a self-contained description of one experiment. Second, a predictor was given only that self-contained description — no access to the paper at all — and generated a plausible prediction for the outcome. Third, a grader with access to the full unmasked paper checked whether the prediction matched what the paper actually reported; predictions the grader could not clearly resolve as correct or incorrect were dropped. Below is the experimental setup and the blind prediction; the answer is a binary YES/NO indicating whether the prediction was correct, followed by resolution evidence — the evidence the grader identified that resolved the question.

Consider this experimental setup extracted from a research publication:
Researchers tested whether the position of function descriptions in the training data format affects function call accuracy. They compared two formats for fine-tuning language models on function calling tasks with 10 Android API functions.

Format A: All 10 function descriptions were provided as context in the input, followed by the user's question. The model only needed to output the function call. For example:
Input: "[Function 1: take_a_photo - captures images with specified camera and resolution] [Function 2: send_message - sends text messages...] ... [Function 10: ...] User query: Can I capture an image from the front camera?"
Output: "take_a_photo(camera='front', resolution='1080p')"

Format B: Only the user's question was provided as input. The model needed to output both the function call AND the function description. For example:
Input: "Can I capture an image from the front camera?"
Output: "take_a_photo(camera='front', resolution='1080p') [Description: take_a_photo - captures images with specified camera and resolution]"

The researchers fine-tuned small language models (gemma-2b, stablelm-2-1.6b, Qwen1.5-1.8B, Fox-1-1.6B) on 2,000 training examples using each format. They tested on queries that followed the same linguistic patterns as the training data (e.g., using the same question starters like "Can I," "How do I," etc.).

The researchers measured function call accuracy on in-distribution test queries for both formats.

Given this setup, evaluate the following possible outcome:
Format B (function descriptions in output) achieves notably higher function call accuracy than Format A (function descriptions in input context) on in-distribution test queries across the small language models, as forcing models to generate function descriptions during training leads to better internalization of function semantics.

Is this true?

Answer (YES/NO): NO